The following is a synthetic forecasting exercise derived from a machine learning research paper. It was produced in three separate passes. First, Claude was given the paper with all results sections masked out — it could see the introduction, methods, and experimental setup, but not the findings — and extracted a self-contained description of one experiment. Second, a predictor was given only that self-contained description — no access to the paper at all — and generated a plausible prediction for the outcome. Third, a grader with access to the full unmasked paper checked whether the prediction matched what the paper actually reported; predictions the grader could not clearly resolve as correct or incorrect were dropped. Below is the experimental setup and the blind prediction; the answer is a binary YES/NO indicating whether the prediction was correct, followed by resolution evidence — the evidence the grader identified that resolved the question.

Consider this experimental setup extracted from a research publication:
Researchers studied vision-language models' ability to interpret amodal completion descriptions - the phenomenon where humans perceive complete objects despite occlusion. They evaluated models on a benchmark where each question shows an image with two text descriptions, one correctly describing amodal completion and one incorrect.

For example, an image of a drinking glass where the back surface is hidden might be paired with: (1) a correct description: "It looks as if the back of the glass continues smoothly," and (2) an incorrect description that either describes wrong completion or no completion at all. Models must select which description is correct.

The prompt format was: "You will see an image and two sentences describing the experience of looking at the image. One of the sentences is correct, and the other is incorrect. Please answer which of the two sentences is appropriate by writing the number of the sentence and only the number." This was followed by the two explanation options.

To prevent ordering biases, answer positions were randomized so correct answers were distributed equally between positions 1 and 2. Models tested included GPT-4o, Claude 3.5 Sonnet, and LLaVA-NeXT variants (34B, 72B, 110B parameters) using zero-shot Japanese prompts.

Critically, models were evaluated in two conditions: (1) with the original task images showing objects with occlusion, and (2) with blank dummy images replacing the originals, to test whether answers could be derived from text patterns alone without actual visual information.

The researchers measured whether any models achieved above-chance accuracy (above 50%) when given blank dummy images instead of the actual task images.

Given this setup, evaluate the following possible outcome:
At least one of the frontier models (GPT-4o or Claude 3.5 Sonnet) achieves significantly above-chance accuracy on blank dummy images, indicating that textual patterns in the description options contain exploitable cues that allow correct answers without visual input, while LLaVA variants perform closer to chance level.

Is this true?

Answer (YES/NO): NO